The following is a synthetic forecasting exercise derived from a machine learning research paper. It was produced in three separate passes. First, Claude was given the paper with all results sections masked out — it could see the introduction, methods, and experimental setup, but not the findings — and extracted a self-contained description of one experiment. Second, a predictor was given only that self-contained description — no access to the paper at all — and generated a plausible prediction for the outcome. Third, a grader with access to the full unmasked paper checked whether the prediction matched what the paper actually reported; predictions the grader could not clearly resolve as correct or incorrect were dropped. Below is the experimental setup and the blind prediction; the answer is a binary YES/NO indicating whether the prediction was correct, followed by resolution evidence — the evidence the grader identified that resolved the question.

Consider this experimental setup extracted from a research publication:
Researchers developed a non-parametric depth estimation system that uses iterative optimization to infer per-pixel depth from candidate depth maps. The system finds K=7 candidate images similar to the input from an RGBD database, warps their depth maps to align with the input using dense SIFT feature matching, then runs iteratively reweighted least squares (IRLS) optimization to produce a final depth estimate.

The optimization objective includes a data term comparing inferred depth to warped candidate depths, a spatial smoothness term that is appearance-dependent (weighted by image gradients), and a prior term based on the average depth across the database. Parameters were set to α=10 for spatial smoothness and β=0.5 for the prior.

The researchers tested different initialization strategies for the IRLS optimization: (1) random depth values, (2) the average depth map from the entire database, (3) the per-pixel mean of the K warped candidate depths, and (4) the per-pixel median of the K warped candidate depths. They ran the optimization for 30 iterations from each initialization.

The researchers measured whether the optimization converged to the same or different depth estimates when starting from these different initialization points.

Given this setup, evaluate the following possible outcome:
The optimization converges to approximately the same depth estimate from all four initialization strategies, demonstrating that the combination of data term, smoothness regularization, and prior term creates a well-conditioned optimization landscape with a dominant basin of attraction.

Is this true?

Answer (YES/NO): YES